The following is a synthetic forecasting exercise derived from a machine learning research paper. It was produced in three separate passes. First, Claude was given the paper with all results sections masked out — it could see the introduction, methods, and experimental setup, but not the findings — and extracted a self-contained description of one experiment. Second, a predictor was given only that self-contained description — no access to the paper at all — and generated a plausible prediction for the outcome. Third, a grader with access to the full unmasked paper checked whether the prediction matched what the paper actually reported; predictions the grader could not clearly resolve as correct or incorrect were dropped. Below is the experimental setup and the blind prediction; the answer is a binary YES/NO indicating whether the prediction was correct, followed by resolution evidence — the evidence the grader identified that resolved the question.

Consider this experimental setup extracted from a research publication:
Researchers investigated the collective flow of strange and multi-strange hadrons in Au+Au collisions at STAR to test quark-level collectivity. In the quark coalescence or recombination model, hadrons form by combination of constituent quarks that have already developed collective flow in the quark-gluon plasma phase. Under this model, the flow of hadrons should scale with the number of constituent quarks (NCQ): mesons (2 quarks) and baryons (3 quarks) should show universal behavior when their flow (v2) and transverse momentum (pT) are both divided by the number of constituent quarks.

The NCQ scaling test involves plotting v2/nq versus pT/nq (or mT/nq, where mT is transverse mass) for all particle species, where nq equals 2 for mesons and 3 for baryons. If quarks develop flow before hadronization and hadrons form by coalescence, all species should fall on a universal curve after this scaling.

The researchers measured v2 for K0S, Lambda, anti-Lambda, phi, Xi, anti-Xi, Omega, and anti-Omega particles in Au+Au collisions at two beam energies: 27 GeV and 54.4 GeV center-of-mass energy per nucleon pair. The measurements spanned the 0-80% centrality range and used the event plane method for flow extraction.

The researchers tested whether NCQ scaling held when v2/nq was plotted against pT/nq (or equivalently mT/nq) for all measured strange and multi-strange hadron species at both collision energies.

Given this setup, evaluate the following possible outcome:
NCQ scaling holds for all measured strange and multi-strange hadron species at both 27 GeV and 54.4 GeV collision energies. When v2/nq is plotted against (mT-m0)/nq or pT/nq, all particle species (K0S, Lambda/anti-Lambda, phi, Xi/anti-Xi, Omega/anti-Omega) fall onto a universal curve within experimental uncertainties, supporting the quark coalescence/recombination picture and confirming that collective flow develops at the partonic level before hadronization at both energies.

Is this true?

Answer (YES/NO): YES